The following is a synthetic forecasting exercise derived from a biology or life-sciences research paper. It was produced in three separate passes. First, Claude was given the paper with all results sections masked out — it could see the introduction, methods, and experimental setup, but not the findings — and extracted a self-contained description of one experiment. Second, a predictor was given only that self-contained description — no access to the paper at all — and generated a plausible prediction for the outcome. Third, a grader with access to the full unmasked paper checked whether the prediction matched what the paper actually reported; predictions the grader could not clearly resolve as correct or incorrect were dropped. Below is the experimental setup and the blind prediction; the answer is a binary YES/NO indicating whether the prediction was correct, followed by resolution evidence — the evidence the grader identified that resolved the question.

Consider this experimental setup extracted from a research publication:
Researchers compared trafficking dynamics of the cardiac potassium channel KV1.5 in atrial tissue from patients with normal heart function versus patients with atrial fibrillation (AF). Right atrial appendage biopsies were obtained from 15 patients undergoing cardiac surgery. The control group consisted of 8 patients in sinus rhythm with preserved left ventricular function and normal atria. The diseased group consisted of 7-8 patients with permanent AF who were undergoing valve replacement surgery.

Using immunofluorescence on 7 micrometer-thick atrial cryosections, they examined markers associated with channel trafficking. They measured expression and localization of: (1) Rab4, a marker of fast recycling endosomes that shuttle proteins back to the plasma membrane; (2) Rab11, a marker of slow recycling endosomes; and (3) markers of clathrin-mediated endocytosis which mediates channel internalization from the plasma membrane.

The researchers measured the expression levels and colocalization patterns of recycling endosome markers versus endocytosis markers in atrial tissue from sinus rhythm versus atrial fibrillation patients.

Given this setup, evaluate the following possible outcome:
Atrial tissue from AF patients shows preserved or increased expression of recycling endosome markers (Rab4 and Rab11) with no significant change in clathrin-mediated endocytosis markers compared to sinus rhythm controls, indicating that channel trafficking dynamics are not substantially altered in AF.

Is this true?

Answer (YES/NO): NO